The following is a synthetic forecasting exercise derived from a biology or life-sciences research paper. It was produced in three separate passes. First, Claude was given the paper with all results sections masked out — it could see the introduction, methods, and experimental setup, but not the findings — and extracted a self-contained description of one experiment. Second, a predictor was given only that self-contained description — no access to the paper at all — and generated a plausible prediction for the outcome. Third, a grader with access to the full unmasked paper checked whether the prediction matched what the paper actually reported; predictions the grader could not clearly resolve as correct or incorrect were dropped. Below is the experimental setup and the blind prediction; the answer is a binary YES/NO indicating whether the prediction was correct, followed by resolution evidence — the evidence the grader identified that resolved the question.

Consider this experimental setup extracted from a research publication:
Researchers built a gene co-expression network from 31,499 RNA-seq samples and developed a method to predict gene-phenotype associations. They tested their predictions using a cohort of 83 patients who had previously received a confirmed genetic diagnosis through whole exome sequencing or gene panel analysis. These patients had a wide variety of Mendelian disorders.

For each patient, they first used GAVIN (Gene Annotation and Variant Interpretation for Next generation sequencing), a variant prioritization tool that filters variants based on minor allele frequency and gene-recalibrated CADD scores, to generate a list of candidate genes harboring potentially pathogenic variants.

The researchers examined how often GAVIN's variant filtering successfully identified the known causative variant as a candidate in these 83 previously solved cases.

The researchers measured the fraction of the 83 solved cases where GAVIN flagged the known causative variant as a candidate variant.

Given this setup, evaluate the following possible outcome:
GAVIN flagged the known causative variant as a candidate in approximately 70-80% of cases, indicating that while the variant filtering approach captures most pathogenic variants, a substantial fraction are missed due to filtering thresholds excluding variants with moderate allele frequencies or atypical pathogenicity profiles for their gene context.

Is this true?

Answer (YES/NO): NO